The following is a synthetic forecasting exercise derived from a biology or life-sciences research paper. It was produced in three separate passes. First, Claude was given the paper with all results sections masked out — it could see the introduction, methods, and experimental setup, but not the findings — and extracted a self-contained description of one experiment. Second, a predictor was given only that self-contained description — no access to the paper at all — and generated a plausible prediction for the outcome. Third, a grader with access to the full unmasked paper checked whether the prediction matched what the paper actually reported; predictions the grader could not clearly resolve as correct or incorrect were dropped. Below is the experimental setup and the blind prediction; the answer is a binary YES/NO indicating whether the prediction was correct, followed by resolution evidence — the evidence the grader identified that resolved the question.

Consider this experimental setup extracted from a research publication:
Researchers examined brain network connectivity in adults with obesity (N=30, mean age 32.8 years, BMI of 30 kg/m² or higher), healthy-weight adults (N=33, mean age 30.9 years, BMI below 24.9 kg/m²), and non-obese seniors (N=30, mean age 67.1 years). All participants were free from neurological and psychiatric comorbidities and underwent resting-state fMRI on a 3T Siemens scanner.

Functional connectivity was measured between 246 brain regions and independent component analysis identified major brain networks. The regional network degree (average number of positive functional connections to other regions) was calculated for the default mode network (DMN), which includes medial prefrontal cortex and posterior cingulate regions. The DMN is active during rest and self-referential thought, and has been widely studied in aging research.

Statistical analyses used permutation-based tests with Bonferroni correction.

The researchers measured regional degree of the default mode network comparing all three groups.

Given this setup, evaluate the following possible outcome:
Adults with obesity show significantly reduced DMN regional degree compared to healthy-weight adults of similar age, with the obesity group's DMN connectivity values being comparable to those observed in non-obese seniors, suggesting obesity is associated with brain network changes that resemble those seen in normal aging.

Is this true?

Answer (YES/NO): NO